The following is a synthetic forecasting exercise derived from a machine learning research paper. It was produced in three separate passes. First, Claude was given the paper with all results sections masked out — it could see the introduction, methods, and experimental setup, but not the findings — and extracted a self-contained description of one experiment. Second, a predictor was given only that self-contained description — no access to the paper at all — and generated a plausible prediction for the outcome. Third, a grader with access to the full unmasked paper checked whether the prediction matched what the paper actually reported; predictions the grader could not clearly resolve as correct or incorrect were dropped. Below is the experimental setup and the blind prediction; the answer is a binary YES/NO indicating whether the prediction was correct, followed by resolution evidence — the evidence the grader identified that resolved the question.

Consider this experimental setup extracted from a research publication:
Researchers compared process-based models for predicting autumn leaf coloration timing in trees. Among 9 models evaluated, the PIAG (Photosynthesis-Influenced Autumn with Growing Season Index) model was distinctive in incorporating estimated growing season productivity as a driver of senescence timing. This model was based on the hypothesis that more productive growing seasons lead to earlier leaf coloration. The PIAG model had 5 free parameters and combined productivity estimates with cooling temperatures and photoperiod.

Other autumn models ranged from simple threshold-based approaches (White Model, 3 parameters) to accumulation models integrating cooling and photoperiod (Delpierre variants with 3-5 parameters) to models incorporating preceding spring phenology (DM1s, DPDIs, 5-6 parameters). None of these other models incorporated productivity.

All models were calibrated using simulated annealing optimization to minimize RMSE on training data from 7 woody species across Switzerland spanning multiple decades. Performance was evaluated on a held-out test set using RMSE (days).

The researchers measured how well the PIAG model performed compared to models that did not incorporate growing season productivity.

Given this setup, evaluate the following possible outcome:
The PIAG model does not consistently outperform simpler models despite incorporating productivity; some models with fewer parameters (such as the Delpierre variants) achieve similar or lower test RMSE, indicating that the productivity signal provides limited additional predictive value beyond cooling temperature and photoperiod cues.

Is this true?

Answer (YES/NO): YES